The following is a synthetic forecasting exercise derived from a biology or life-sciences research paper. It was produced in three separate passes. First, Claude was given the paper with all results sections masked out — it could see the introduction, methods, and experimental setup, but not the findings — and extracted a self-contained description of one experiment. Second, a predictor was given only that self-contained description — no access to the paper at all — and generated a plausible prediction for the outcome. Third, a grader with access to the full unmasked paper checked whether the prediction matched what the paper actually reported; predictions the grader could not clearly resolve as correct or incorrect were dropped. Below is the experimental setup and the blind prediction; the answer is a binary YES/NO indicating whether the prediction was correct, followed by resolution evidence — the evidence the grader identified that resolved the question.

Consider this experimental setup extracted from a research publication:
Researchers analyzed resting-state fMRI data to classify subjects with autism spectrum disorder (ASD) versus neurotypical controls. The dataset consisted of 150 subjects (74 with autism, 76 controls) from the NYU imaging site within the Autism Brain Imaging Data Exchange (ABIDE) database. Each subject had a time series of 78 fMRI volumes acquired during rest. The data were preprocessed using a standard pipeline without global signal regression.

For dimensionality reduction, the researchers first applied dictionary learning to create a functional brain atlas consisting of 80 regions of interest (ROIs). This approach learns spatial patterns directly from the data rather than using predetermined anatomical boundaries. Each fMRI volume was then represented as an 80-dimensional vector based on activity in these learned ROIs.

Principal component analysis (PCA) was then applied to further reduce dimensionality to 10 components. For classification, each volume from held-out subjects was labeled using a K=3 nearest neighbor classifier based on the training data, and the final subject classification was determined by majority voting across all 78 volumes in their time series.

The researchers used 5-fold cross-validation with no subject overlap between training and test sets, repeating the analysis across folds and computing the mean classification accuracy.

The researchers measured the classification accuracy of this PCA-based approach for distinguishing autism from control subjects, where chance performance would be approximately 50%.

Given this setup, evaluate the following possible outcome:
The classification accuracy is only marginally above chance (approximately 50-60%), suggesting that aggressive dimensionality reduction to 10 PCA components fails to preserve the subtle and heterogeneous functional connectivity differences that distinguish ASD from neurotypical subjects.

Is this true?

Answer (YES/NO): YES